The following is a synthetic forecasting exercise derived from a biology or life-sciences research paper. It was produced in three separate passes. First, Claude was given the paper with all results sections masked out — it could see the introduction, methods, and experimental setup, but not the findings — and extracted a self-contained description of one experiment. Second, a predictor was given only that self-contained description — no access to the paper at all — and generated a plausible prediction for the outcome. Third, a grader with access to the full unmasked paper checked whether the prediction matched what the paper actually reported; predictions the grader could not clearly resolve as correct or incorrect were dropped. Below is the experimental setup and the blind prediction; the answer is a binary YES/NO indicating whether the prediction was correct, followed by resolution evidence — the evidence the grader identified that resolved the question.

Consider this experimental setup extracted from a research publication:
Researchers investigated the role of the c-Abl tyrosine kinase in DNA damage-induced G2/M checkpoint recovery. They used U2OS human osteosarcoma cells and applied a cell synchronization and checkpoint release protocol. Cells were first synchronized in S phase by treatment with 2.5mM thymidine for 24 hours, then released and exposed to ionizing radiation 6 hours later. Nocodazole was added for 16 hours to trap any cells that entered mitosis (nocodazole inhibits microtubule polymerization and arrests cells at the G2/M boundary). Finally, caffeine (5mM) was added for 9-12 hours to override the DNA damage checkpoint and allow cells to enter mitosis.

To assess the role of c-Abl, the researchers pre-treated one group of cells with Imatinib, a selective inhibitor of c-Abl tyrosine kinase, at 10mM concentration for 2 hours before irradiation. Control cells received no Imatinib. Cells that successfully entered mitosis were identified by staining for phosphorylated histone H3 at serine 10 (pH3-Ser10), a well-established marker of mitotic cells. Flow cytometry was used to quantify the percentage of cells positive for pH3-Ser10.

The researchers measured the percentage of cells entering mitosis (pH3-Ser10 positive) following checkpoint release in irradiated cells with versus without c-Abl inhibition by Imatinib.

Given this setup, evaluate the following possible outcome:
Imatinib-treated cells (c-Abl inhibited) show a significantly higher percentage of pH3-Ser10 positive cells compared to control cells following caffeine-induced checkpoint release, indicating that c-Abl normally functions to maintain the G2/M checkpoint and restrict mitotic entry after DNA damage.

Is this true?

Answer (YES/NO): NO